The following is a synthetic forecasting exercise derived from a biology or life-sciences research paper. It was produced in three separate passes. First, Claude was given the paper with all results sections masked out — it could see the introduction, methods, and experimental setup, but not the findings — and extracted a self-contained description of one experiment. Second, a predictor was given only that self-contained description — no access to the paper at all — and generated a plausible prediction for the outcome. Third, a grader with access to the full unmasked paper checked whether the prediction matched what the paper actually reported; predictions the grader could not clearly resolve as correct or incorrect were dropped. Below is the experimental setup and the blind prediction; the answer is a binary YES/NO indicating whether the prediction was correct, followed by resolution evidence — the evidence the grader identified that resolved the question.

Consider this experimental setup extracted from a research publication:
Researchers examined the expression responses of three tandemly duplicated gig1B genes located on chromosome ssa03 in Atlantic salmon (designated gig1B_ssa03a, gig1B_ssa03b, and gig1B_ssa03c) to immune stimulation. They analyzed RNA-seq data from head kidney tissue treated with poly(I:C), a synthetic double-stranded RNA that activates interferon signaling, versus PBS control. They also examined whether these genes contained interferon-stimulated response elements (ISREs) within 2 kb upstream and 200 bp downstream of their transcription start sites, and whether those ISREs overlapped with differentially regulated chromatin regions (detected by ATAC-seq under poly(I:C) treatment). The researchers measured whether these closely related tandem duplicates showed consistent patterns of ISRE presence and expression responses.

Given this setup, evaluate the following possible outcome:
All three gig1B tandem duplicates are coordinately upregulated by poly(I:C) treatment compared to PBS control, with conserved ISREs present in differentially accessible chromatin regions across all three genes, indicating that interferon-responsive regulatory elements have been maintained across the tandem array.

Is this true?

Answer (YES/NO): NO